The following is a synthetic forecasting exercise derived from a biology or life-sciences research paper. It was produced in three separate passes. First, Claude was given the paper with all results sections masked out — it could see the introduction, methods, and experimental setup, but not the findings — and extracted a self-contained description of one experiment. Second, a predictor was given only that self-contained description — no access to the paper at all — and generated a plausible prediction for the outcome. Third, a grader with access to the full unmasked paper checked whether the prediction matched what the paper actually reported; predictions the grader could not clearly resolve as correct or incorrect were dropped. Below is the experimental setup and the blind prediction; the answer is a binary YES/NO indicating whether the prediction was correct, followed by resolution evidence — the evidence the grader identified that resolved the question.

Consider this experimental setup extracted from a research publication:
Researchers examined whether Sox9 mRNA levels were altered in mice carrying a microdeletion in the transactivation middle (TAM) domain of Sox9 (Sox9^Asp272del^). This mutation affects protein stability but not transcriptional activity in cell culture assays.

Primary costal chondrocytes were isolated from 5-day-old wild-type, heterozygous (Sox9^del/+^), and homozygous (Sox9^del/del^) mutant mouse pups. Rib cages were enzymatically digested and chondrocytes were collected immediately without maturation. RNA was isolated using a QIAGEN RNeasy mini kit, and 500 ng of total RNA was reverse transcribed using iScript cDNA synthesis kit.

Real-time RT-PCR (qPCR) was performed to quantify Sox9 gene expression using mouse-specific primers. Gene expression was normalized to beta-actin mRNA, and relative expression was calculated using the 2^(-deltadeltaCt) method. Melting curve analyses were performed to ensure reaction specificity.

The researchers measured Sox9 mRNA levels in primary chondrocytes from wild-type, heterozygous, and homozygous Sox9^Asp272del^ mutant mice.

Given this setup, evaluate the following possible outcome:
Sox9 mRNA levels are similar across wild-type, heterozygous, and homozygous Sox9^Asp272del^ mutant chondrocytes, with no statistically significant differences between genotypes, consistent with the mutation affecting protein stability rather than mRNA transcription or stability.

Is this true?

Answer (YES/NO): NO